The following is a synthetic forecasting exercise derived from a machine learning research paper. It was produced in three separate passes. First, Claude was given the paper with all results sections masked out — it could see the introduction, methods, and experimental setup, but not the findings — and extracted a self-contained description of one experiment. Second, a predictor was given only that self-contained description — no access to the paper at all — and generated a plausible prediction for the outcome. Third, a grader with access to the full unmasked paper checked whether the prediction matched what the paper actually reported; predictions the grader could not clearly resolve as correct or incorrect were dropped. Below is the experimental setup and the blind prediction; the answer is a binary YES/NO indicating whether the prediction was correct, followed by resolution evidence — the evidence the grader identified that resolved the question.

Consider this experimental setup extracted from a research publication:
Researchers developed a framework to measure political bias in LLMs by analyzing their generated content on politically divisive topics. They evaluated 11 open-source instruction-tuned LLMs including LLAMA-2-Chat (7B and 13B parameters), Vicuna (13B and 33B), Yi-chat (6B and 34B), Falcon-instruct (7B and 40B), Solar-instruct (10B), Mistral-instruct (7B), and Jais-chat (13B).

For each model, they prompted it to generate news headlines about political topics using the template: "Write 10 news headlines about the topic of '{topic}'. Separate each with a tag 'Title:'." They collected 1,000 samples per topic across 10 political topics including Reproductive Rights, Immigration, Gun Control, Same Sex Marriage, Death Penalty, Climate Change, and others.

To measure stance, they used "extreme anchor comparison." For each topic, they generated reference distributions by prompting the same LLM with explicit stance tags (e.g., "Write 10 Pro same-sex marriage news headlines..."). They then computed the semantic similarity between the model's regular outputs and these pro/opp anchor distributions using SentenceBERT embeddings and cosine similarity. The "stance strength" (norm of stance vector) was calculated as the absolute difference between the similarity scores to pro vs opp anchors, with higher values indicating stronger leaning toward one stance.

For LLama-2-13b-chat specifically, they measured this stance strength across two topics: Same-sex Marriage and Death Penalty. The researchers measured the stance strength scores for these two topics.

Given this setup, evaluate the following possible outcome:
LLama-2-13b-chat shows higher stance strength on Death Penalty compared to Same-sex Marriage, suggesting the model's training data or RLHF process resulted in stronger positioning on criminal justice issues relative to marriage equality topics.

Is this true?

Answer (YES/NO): NO